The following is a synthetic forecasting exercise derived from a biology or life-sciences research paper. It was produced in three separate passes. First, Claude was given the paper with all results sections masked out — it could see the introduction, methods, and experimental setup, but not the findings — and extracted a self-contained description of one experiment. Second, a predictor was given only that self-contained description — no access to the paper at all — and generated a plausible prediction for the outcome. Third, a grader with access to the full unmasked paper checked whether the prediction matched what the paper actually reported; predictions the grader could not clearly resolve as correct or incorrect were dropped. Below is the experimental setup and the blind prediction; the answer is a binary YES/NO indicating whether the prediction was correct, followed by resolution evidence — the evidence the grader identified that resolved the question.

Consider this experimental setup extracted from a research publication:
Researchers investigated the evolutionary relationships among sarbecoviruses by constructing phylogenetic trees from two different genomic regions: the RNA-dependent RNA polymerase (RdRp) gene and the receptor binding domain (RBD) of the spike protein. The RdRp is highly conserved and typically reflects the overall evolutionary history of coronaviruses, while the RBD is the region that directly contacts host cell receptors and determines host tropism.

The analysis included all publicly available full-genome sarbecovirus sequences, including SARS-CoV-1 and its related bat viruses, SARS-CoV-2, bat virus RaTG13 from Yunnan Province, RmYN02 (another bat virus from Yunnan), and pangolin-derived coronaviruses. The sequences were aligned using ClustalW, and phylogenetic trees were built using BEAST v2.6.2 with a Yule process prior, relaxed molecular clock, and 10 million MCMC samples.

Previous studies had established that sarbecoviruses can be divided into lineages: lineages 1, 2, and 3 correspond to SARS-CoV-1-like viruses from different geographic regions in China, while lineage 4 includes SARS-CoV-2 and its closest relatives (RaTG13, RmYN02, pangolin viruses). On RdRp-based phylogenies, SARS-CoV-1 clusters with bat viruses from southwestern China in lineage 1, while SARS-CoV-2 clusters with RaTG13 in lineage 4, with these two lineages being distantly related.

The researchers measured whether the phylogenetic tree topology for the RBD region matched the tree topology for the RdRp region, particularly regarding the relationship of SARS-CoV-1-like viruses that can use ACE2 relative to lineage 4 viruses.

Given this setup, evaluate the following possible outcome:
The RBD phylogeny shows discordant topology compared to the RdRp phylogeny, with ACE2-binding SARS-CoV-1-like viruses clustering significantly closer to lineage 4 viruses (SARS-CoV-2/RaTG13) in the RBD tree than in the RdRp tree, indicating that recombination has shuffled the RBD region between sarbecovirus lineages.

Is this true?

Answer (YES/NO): YES